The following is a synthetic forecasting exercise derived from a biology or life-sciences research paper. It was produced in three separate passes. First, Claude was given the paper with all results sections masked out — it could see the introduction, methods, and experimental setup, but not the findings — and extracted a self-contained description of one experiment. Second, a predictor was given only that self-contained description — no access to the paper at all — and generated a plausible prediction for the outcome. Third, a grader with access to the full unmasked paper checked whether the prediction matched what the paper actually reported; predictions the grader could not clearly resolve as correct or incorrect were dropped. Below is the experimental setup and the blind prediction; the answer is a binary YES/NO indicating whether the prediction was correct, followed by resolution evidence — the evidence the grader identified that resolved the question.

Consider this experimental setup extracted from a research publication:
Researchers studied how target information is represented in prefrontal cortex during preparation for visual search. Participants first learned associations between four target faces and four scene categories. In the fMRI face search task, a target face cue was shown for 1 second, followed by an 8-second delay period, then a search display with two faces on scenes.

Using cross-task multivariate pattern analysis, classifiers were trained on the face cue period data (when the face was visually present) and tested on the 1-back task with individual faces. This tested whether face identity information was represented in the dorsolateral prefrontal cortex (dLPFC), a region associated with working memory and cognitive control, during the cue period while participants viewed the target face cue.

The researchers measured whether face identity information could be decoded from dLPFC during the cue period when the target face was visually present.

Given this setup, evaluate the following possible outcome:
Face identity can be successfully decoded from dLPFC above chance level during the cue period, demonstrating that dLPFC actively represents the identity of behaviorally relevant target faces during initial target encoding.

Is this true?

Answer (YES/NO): YES